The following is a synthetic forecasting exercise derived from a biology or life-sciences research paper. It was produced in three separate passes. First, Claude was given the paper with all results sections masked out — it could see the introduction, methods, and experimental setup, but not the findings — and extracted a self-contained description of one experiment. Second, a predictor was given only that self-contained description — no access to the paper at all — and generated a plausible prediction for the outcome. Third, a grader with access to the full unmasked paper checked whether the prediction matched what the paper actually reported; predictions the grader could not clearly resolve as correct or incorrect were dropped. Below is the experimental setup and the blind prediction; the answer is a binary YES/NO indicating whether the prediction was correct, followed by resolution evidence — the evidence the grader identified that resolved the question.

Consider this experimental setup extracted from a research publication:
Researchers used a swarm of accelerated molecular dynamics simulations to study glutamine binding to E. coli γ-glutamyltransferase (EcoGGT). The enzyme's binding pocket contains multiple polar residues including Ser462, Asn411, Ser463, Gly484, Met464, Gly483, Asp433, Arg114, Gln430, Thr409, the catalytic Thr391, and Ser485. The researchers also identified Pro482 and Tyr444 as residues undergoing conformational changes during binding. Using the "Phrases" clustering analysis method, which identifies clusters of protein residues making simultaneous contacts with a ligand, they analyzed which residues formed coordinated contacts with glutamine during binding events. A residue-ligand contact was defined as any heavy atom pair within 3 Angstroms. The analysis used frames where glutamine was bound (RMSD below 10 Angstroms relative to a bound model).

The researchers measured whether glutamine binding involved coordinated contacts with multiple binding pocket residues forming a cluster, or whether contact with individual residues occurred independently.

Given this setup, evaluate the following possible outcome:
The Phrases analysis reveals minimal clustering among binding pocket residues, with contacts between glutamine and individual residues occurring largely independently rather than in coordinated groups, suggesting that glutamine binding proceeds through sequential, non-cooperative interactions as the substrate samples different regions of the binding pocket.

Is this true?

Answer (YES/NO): NO